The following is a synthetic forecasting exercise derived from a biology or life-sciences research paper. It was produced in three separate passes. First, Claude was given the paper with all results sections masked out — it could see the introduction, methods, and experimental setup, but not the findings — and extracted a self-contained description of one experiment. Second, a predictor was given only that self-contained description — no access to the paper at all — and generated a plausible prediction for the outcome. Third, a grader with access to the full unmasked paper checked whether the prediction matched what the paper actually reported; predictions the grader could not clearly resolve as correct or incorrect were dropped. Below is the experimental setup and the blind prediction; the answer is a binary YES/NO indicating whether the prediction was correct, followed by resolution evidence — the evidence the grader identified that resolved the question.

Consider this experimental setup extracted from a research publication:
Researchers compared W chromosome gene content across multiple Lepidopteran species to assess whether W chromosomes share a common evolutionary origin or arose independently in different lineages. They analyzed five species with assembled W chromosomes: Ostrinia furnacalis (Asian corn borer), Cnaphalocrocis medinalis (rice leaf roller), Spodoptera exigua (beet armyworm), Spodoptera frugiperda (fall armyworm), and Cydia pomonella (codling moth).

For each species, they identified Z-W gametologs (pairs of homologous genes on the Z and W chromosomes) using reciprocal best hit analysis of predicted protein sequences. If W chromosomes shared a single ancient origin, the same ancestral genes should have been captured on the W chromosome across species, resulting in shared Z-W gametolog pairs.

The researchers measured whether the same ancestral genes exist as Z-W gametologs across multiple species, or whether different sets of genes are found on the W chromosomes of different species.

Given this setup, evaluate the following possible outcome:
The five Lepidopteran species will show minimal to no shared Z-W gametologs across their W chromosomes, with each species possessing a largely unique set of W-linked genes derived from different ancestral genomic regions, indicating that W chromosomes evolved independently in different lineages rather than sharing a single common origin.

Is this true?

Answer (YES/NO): NO